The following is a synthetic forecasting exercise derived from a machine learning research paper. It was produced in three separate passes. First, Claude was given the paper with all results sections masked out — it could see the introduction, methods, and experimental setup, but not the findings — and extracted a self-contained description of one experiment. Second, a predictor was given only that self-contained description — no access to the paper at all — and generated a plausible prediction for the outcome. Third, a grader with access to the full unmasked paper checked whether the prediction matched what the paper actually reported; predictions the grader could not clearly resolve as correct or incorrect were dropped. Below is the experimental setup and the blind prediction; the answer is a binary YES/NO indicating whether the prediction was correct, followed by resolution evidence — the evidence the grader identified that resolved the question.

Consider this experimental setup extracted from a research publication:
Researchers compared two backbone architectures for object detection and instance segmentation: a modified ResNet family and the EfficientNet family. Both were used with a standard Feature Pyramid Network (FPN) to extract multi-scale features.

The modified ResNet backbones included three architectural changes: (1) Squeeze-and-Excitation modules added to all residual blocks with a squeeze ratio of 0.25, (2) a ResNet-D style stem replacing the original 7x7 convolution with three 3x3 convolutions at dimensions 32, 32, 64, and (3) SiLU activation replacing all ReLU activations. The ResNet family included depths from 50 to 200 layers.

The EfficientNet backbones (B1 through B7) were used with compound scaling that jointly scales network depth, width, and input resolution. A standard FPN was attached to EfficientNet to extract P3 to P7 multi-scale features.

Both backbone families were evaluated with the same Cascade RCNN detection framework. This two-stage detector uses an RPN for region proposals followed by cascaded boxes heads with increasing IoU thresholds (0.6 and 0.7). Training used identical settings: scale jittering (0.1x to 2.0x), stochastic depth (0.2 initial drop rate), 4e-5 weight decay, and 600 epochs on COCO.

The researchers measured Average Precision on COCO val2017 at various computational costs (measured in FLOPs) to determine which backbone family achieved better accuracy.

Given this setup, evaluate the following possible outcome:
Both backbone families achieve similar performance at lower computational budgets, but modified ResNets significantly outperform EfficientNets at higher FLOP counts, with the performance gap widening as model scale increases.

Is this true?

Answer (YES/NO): NO